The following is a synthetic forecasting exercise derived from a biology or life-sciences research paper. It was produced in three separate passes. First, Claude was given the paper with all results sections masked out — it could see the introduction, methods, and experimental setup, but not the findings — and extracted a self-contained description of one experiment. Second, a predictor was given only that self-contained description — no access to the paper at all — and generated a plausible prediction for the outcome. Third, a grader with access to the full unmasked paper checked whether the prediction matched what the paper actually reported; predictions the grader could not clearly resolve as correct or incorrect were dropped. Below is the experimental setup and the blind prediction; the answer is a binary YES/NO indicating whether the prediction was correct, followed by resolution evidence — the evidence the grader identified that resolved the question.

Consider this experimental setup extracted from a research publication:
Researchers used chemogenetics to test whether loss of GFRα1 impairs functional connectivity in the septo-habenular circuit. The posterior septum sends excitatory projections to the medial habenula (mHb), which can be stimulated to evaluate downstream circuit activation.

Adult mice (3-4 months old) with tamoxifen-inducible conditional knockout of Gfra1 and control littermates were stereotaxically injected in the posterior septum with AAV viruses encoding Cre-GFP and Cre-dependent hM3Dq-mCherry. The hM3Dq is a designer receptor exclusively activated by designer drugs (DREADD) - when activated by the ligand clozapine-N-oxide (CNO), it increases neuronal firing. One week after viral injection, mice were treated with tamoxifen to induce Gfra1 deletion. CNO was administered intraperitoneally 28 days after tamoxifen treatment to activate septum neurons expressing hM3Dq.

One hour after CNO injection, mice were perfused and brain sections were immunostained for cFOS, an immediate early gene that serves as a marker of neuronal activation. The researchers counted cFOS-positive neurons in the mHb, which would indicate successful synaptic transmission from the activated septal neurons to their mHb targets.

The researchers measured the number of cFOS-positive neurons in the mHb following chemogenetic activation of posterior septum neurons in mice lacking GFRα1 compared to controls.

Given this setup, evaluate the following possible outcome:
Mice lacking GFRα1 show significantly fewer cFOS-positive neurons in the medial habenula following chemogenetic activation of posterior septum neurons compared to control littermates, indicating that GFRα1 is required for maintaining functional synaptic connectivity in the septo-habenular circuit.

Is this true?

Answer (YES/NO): YES